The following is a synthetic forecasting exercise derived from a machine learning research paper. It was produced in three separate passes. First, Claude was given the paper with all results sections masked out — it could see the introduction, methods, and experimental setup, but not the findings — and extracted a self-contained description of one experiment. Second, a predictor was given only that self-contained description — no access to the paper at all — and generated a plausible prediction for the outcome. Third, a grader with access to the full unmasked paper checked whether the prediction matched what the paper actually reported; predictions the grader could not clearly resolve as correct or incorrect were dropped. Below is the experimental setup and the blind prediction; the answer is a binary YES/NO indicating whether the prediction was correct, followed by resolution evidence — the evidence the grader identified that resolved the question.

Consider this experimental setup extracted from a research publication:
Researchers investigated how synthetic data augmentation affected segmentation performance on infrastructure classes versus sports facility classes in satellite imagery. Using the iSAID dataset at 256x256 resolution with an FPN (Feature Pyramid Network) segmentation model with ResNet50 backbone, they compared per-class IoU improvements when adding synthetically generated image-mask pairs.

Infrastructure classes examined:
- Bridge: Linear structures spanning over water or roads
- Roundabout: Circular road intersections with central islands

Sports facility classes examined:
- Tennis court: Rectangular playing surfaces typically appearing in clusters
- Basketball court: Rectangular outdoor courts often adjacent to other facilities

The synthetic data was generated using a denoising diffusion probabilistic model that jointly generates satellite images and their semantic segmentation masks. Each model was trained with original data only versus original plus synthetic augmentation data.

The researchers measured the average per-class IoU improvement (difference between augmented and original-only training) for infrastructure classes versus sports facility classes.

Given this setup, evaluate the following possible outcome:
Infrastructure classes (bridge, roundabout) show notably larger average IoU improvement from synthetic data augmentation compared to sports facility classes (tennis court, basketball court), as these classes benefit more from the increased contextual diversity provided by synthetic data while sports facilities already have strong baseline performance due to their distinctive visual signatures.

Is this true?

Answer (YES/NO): YES